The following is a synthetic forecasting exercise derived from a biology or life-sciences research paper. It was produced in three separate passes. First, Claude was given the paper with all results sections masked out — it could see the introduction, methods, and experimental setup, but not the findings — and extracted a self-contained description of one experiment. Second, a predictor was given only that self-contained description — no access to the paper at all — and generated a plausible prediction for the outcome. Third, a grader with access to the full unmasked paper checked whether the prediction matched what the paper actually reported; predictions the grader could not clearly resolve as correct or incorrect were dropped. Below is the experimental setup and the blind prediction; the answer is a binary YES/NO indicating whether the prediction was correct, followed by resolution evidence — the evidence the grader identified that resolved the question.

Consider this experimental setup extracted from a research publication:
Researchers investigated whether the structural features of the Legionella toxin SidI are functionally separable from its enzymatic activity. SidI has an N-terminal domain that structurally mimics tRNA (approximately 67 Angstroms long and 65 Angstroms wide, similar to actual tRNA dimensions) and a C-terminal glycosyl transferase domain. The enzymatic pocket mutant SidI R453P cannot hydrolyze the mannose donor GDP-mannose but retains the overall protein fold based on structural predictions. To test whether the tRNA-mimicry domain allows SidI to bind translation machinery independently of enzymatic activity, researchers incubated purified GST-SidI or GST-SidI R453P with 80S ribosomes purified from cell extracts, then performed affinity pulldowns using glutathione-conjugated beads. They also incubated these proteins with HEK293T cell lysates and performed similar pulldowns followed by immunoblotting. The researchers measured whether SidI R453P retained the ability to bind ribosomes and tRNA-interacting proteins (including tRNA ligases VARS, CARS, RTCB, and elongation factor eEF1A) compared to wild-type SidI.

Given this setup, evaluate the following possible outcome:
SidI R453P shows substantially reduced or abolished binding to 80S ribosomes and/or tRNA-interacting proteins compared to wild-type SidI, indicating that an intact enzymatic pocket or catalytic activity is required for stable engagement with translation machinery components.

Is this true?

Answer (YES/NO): NO